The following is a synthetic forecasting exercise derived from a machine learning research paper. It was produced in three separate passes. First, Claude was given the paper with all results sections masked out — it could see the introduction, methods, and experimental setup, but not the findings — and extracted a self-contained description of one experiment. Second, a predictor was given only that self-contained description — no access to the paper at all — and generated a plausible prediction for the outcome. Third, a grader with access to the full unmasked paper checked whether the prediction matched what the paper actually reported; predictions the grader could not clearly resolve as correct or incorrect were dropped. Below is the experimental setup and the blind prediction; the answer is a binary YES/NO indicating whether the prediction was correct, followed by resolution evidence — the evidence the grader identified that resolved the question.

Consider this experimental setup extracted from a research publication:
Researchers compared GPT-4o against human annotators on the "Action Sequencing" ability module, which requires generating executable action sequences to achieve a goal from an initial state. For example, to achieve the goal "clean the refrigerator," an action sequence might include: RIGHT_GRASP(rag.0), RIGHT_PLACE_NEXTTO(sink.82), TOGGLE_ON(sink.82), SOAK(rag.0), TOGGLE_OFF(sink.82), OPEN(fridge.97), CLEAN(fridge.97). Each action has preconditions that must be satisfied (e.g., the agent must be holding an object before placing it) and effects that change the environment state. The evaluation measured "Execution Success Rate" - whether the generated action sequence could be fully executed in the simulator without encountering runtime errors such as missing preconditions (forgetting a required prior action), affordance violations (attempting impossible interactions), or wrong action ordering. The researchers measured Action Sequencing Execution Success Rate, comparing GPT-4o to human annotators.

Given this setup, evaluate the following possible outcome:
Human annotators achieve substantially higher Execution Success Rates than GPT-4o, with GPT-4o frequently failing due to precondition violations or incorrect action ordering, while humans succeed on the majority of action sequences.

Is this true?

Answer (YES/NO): YES